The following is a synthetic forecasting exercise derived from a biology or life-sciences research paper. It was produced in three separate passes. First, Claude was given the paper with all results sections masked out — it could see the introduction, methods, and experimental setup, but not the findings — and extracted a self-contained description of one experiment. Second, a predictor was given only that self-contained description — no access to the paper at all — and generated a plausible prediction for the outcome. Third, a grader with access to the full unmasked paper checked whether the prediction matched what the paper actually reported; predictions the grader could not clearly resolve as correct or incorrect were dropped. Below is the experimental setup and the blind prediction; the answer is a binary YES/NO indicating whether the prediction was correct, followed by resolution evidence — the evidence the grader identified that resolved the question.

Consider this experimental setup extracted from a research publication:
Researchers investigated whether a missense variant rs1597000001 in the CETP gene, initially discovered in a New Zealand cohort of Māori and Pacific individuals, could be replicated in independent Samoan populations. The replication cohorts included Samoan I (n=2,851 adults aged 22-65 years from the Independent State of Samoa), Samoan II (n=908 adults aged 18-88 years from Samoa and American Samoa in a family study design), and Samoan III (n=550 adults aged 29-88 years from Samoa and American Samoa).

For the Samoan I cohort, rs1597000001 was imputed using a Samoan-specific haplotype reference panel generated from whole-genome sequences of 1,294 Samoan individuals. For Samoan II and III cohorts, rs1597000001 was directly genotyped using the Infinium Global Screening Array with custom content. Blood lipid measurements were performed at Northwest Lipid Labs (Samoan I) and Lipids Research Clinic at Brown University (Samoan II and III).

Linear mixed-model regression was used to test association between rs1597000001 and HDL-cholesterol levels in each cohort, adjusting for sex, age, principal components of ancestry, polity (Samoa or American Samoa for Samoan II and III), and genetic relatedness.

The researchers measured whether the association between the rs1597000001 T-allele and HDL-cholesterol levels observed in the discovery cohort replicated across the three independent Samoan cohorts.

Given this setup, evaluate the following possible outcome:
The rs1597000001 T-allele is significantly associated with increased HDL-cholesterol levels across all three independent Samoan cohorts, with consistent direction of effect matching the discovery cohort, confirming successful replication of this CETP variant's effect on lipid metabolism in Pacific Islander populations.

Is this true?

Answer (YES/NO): YES